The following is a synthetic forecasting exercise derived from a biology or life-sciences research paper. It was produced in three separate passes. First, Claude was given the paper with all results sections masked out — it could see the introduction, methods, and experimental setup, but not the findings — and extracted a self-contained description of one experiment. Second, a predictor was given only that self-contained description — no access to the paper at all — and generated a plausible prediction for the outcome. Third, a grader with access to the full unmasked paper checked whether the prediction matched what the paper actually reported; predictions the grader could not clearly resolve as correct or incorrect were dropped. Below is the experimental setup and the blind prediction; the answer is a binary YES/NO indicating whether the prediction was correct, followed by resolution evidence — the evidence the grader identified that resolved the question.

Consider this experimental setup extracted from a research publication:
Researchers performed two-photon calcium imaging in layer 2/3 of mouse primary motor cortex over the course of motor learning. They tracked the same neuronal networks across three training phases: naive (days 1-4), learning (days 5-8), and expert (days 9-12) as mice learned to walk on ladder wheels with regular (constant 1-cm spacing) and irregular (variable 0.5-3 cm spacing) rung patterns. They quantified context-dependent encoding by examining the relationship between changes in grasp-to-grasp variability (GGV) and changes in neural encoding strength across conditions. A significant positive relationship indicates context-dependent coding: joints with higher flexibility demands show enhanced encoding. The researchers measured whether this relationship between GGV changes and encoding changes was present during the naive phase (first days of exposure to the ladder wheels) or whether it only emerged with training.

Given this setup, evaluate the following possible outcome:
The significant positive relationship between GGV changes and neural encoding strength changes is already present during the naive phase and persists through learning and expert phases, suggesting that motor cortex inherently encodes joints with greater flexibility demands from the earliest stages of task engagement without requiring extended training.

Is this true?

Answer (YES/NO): NO